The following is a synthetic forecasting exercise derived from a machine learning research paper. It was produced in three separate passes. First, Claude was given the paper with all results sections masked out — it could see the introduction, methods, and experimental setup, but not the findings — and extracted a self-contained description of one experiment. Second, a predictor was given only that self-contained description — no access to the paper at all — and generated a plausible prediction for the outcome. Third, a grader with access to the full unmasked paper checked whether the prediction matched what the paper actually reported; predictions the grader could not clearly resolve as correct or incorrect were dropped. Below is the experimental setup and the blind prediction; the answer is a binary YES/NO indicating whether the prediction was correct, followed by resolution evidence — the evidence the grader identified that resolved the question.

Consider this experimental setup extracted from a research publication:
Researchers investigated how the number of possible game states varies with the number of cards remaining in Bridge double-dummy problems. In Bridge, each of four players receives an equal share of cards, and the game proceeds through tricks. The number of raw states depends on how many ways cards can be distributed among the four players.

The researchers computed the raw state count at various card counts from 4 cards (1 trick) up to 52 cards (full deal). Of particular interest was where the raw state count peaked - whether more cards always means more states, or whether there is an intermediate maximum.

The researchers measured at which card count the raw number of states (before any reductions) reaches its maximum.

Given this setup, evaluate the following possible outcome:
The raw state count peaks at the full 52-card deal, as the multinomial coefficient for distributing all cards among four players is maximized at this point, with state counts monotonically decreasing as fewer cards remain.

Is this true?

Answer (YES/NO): NO